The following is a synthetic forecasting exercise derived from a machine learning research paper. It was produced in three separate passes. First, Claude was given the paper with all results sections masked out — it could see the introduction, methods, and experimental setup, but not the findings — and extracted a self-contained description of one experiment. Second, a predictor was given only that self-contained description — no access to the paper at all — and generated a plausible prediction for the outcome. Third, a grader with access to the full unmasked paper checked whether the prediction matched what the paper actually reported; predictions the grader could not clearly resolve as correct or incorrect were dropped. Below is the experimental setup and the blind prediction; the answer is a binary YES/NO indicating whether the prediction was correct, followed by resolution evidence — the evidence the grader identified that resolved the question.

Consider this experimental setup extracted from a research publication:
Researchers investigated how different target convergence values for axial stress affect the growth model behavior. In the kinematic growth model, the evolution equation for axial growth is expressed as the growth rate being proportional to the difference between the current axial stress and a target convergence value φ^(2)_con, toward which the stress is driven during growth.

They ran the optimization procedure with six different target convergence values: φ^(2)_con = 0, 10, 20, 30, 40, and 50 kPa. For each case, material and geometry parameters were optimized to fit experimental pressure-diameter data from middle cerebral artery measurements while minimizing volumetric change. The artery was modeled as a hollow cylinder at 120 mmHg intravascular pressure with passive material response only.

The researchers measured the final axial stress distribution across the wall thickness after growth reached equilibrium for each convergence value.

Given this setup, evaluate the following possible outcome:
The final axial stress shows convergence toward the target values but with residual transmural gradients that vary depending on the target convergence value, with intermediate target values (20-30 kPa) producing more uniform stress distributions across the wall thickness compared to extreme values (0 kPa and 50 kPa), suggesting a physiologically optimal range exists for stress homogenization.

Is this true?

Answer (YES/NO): NO